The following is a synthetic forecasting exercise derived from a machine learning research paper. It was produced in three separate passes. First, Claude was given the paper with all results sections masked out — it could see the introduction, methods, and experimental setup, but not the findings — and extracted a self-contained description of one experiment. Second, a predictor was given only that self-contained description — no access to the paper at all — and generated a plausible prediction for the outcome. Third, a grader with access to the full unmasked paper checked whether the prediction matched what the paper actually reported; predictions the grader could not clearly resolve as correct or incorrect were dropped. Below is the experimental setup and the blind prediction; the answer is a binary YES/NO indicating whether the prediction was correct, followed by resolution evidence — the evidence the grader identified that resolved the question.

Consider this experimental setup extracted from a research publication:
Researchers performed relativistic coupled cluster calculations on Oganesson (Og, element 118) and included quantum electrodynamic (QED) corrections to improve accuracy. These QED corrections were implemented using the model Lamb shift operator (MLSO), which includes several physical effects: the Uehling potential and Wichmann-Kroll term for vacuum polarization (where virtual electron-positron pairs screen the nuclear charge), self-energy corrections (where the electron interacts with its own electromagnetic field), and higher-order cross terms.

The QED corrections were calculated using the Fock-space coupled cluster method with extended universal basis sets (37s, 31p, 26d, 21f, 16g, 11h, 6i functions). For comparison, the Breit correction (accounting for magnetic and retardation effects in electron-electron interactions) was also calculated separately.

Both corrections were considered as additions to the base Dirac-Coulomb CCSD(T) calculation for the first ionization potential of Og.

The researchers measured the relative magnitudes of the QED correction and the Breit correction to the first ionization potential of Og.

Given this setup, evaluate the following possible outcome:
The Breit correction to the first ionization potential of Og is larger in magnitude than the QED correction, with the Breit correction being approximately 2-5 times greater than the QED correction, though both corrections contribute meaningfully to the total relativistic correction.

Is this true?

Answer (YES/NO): NO